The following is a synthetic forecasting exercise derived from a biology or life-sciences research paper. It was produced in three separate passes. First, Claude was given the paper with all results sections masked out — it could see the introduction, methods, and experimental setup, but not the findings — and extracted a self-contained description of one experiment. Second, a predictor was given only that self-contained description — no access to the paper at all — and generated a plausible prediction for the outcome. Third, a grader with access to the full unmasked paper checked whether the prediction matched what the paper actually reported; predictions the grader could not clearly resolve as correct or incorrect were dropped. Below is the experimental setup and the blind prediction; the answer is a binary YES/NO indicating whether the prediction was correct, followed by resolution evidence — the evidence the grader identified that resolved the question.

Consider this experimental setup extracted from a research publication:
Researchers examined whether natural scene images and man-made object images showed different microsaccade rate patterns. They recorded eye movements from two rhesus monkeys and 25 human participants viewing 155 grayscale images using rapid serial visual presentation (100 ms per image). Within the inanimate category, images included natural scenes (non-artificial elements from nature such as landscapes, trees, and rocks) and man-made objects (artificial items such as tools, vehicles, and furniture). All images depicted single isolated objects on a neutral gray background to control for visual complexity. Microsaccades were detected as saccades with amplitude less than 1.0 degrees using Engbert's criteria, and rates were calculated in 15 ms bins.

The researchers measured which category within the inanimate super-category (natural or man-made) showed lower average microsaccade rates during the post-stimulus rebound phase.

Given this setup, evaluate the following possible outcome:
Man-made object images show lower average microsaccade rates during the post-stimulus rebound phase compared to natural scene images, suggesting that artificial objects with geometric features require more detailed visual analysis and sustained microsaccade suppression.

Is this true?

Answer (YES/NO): YES